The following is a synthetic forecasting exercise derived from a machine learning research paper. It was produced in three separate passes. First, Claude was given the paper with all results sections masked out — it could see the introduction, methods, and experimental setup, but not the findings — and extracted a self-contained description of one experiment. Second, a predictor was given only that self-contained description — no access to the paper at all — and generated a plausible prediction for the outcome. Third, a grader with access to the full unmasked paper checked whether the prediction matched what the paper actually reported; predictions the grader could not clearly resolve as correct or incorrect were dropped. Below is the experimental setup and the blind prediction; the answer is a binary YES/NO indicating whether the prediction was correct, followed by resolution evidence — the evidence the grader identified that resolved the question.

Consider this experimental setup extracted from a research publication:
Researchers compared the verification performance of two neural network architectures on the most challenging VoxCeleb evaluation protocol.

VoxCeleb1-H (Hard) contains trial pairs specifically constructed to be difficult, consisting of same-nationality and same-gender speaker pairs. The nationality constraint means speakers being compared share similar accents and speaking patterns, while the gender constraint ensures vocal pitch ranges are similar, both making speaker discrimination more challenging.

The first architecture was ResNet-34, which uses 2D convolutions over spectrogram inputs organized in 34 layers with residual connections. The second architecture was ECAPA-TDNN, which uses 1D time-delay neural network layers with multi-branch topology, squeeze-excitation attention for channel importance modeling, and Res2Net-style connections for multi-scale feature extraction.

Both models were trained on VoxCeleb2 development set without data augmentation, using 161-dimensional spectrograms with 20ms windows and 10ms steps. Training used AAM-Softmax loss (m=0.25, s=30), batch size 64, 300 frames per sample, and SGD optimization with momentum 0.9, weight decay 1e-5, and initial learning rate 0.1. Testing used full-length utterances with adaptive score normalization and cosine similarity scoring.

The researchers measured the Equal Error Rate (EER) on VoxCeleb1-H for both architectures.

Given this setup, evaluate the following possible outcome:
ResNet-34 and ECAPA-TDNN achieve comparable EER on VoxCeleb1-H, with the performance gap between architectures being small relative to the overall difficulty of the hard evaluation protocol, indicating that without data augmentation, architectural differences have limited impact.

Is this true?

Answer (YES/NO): NO